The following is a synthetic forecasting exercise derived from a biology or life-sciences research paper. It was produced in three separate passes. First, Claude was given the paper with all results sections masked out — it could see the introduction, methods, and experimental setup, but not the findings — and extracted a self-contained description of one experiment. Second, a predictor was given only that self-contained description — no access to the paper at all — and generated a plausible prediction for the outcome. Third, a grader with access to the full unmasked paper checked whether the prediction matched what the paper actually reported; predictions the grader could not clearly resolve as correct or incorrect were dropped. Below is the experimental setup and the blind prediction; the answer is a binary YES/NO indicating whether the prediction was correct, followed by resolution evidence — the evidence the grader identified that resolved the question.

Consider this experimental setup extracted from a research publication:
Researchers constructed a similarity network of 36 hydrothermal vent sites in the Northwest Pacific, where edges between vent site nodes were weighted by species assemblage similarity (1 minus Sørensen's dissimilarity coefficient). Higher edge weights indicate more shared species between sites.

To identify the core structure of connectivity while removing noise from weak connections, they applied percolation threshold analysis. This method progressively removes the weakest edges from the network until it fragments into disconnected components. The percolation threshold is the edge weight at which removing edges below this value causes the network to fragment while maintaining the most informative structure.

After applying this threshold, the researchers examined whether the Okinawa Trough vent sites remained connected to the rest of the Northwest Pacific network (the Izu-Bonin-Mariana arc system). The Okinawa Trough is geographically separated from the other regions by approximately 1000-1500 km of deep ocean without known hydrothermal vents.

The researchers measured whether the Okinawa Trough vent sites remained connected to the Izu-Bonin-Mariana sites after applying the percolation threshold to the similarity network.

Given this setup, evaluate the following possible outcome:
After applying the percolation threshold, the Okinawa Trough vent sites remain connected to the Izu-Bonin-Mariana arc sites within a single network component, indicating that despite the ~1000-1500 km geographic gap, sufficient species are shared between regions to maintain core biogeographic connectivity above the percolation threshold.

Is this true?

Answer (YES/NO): YES